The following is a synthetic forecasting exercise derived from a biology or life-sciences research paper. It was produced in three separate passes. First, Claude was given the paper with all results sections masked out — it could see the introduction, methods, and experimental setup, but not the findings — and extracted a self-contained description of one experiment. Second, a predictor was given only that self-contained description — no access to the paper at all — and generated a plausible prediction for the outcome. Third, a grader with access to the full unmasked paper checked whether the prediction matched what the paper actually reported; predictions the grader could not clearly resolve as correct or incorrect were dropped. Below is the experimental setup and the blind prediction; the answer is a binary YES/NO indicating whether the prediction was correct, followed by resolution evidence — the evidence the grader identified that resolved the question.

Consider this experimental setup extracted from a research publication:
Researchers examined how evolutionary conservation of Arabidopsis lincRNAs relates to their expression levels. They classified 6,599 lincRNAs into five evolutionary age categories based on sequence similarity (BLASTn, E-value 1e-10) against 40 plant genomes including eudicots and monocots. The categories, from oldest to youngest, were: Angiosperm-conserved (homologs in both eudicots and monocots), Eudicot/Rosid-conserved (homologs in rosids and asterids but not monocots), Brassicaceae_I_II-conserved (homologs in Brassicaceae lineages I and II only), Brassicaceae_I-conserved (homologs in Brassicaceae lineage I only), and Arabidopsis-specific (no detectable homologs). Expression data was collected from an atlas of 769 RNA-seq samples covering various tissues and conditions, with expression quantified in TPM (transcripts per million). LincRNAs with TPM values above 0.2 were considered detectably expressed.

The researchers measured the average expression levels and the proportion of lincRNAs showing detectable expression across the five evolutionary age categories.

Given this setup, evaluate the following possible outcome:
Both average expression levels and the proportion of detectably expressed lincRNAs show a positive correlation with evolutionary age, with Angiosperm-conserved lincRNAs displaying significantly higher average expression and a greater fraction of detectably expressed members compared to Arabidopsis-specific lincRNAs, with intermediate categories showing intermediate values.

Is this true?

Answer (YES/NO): NO